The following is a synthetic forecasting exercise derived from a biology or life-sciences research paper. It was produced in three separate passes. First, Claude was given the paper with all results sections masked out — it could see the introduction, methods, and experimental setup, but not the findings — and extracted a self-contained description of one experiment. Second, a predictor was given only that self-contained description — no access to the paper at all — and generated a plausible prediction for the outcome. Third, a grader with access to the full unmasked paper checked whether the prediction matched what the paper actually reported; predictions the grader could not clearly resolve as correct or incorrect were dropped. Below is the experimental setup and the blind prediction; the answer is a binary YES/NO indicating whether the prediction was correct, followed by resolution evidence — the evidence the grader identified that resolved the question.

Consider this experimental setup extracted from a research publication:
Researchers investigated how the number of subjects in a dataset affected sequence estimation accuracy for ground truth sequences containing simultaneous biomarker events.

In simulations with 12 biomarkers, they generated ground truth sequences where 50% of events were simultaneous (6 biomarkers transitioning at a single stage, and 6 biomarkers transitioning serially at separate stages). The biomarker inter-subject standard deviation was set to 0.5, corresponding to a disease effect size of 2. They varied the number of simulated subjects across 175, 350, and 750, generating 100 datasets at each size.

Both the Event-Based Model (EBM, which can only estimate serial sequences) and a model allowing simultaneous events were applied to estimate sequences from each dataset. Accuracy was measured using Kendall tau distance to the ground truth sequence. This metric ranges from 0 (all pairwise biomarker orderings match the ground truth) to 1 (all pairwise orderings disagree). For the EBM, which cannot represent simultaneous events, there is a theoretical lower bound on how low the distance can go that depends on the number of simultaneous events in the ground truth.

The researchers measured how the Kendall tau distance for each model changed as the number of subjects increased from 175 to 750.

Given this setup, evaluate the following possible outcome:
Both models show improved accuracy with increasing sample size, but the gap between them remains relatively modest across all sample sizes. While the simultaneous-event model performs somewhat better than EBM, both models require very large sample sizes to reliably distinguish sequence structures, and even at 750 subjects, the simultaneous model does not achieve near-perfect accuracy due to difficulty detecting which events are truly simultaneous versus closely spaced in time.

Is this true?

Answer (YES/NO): NO